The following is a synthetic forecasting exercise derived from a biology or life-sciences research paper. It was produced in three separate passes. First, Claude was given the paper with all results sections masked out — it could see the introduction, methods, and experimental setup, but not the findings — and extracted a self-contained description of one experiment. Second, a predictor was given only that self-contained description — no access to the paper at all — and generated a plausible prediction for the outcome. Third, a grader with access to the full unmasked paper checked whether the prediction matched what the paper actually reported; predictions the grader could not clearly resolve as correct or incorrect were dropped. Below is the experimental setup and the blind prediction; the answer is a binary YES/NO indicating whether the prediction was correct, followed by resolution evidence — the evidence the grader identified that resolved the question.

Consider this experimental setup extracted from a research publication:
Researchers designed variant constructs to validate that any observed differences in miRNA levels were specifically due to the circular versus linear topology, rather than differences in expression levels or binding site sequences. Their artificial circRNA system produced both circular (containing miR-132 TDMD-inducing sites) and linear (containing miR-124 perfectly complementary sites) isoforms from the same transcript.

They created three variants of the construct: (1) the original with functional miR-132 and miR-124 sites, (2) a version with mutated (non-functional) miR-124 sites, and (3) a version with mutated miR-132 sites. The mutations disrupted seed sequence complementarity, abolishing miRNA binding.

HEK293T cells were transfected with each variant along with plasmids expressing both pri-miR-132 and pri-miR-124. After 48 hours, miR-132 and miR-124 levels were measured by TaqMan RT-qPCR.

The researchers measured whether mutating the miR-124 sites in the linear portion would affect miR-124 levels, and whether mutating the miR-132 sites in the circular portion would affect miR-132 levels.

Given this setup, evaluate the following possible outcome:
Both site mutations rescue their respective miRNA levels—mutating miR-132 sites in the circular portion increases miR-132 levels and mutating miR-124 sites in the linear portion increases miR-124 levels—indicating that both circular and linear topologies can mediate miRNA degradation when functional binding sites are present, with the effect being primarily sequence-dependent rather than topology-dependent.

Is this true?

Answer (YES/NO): NO